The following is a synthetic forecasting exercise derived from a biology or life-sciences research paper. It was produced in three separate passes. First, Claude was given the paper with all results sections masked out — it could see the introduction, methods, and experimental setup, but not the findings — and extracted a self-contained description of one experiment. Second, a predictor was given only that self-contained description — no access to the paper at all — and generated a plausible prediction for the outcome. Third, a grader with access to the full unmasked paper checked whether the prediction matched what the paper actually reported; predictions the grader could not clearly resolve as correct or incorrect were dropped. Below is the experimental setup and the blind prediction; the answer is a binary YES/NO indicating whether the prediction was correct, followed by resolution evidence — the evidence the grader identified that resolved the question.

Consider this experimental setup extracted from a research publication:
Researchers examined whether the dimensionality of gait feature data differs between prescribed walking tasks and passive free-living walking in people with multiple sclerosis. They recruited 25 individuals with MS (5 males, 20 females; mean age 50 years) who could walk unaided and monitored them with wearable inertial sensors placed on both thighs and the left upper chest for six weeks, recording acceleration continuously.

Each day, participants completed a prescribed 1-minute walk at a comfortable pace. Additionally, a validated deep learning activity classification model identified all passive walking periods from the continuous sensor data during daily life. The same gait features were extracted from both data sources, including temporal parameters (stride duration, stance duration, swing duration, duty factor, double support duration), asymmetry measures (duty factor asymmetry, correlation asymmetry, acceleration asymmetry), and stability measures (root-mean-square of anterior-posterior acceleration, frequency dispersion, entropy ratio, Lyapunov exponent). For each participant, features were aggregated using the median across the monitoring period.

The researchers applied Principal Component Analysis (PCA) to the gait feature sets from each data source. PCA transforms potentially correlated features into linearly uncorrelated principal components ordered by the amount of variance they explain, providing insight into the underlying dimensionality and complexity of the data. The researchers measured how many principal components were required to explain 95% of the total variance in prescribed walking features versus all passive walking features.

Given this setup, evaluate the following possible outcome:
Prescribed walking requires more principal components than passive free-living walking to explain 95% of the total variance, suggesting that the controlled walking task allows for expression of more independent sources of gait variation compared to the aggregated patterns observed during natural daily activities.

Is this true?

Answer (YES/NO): NO